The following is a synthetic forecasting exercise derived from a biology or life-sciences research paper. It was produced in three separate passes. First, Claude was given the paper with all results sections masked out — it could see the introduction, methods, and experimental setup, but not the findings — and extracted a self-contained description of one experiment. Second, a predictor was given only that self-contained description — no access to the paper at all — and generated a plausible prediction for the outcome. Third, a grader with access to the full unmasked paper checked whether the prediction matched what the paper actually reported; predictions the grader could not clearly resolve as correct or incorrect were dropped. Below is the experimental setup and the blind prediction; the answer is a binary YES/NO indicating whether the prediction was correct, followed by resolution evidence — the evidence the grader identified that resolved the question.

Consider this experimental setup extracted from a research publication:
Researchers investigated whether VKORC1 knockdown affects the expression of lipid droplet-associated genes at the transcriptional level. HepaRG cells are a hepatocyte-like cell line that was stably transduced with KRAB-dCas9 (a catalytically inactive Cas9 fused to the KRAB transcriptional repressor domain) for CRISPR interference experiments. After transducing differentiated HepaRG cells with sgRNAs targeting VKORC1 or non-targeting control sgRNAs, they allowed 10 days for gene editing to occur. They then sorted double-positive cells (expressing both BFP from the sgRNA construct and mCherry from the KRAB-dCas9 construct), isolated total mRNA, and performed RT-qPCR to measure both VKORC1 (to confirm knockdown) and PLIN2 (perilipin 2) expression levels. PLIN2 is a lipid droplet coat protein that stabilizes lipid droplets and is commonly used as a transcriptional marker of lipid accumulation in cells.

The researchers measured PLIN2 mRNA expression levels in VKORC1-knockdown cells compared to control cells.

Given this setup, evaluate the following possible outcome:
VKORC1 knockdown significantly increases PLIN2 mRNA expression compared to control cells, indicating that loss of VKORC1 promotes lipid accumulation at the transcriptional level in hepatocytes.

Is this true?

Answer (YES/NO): NO